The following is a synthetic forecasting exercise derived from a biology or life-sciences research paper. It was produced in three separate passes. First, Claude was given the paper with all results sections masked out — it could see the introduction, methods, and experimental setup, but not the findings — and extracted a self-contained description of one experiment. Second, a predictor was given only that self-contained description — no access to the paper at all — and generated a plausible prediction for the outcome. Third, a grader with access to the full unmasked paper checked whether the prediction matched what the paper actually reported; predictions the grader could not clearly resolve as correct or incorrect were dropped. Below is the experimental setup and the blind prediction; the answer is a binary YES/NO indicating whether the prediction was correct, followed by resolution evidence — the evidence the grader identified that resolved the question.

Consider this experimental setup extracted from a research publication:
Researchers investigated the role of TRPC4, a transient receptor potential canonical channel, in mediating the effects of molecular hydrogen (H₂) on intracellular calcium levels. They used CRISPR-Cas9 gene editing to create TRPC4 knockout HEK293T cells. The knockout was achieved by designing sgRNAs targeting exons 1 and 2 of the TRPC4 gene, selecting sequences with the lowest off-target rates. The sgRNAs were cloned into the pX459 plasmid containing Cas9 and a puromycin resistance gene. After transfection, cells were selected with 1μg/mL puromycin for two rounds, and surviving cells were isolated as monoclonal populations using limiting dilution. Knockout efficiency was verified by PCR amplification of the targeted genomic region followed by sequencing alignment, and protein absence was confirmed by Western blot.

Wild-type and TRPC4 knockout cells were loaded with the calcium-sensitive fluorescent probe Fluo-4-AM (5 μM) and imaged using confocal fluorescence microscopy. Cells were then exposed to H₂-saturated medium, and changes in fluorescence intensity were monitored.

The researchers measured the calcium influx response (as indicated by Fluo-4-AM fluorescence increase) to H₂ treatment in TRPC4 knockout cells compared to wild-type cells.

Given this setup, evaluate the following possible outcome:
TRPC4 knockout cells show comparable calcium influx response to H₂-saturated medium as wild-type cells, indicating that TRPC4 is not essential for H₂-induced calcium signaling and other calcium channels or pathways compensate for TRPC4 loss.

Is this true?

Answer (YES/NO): NO